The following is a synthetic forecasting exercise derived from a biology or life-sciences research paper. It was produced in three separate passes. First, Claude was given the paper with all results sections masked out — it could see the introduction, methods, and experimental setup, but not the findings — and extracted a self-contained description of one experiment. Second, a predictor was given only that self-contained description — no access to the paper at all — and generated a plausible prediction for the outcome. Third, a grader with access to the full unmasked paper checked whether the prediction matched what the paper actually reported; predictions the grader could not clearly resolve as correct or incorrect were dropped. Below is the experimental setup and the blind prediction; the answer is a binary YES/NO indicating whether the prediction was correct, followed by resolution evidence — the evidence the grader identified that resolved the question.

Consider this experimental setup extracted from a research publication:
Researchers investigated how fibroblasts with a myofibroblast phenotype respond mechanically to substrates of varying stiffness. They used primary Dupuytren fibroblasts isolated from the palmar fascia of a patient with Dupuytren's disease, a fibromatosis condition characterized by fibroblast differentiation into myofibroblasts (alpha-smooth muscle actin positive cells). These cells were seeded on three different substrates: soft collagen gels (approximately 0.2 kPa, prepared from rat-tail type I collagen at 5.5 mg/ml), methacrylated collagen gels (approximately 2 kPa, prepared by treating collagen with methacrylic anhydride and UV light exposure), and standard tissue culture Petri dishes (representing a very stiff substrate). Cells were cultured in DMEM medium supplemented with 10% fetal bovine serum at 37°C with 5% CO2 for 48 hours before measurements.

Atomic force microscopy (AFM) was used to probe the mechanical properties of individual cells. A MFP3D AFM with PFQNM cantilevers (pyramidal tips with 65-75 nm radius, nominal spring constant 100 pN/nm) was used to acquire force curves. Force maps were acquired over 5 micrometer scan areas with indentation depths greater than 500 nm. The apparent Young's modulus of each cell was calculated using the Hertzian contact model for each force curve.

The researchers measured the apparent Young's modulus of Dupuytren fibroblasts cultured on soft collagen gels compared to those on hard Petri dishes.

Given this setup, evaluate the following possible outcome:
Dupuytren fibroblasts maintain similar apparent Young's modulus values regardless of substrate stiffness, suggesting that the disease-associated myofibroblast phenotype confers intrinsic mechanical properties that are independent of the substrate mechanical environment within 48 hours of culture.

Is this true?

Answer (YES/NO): NO